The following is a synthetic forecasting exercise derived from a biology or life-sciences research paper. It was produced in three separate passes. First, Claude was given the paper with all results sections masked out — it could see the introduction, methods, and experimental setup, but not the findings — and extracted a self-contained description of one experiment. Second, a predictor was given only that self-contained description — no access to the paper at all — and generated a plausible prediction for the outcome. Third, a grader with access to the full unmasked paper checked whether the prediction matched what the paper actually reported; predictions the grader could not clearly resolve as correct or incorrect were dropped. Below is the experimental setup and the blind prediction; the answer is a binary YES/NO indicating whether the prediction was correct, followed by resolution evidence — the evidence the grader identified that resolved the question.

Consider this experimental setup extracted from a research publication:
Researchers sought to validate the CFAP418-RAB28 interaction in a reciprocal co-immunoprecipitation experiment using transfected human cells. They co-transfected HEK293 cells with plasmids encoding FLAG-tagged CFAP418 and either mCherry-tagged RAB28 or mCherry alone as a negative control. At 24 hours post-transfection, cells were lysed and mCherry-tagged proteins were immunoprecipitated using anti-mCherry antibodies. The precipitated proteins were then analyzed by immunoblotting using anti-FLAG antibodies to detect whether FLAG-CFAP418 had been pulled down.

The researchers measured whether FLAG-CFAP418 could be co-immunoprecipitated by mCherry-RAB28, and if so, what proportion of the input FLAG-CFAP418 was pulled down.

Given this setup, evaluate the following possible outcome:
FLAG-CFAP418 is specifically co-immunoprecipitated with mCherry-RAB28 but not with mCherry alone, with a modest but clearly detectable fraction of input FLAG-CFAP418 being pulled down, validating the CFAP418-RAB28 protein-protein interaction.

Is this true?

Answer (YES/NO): NO